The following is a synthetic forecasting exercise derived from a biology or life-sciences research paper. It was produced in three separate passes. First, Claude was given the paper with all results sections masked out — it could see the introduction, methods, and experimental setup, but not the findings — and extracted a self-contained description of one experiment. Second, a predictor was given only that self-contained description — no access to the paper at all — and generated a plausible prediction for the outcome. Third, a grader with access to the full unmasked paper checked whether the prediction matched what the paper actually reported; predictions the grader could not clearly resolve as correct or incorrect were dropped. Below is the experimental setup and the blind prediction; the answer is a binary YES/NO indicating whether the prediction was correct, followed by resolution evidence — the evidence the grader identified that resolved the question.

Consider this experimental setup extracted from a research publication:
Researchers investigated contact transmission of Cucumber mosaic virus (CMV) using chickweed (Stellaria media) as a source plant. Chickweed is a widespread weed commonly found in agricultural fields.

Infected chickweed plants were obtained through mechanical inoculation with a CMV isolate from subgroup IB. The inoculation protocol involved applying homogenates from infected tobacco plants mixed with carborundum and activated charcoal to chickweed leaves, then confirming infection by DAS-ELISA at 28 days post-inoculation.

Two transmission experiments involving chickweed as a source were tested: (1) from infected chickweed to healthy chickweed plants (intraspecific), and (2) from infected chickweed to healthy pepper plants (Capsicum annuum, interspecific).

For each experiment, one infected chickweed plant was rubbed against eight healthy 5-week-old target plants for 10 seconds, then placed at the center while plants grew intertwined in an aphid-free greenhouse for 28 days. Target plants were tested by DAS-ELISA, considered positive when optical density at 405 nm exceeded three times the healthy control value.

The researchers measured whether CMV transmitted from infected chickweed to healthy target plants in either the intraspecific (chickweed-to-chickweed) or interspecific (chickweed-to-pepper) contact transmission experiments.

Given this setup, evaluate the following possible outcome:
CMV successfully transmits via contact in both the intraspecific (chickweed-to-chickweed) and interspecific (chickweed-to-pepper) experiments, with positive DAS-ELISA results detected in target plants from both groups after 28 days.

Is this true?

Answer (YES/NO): YES